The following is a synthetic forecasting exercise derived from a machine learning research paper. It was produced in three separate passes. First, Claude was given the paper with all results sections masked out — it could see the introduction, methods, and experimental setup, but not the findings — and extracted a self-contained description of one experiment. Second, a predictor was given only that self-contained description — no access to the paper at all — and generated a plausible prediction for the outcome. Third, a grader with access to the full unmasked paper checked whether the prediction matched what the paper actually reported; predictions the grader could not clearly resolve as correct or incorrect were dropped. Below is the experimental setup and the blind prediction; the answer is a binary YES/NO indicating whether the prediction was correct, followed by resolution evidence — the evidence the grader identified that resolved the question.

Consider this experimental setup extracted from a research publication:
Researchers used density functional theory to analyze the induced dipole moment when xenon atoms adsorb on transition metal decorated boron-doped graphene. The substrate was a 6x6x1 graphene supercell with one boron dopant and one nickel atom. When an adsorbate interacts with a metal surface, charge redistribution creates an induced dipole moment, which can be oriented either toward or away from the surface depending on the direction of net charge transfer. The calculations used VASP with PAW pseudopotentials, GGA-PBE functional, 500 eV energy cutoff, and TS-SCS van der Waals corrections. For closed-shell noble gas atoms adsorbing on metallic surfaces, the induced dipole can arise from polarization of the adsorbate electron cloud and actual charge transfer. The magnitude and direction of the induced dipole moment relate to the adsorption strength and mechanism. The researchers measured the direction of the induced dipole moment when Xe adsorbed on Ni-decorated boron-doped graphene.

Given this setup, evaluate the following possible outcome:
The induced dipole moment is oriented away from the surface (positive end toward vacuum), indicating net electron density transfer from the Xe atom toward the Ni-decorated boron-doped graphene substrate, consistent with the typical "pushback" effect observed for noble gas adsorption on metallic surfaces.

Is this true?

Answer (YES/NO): YES